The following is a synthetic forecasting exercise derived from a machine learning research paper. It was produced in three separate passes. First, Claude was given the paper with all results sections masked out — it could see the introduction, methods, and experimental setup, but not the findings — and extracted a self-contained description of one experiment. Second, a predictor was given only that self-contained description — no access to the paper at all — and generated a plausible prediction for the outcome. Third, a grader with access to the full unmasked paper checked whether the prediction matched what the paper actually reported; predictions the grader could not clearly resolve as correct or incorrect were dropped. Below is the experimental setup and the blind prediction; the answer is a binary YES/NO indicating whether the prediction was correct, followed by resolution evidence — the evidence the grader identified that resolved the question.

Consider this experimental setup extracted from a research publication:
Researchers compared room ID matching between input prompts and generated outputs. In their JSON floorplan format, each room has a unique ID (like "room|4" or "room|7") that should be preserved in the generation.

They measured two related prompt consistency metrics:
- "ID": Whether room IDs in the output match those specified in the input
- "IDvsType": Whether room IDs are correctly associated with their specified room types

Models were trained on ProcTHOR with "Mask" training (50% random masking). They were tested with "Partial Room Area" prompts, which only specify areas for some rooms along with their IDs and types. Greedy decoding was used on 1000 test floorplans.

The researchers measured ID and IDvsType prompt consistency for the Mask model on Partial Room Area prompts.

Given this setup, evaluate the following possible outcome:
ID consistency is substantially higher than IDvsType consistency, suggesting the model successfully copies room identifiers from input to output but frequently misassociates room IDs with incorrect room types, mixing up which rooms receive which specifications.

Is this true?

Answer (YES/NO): NO